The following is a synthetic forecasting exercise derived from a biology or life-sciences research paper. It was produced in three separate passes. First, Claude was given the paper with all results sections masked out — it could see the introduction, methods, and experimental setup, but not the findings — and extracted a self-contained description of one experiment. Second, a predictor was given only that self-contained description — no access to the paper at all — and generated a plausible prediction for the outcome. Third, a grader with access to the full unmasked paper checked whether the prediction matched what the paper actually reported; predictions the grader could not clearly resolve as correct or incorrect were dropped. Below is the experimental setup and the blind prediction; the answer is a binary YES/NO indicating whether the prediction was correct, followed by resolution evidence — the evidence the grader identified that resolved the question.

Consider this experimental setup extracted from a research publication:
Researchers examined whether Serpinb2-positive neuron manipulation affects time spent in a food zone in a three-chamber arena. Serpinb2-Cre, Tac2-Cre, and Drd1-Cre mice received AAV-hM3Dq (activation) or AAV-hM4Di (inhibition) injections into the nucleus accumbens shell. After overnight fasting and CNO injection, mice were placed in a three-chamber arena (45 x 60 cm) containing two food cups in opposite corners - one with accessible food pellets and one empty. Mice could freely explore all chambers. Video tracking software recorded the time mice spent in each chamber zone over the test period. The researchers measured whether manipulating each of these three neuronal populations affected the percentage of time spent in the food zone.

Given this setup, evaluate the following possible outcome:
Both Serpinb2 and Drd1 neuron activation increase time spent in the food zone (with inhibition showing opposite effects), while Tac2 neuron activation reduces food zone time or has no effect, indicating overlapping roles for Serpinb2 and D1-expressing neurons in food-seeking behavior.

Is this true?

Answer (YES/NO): NO